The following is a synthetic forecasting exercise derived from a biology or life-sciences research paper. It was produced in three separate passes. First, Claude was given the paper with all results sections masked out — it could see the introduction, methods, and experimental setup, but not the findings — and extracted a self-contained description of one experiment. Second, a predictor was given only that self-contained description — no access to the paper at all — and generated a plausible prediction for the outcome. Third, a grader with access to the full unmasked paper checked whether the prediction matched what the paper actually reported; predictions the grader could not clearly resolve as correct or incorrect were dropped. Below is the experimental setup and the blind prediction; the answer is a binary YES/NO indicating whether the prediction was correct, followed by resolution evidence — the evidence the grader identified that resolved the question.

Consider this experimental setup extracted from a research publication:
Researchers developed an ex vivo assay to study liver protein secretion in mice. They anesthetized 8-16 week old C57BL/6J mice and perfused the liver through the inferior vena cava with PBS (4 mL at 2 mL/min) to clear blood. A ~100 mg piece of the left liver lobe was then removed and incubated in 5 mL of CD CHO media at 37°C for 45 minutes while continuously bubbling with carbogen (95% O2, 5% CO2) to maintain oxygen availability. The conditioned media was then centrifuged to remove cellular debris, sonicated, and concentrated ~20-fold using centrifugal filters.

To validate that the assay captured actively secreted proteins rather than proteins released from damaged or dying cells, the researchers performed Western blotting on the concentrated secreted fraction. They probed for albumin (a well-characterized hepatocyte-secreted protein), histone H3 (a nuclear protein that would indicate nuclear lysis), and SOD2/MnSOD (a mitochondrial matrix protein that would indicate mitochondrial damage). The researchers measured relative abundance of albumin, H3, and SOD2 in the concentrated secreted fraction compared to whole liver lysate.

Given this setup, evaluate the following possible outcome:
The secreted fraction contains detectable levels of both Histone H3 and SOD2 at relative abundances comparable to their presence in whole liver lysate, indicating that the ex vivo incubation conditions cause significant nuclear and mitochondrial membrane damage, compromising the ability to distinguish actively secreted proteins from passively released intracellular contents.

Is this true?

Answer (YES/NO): NO